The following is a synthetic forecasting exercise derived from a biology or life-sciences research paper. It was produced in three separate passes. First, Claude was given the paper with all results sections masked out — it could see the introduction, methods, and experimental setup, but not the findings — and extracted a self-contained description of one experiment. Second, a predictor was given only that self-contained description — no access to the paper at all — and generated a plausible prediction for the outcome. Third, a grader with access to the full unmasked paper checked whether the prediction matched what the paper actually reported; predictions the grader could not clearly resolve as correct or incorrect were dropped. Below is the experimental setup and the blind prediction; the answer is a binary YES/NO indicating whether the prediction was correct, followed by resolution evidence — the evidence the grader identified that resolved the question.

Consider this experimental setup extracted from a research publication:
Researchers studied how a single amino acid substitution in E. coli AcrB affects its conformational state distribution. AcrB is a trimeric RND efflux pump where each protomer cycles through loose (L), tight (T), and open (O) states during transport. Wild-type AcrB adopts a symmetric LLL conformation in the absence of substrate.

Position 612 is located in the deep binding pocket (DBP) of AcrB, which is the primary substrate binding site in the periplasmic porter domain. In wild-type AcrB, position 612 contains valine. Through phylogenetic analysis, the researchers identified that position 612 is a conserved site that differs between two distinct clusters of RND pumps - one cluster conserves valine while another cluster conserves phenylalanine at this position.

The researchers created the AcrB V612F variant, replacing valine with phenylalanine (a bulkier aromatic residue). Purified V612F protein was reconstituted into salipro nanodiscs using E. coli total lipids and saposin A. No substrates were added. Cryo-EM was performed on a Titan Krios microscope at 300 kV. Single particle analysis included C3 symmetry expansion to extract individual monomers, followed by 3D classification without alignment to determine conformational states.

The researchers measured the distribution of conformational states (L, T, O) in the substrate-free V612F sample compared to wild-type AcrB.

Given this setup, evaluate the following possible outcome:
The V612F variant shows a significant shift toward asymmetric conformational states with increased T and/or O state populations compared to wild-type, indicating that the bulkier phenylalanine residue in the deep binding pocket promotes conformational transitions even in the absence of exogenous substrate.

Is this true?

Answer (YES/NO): YES